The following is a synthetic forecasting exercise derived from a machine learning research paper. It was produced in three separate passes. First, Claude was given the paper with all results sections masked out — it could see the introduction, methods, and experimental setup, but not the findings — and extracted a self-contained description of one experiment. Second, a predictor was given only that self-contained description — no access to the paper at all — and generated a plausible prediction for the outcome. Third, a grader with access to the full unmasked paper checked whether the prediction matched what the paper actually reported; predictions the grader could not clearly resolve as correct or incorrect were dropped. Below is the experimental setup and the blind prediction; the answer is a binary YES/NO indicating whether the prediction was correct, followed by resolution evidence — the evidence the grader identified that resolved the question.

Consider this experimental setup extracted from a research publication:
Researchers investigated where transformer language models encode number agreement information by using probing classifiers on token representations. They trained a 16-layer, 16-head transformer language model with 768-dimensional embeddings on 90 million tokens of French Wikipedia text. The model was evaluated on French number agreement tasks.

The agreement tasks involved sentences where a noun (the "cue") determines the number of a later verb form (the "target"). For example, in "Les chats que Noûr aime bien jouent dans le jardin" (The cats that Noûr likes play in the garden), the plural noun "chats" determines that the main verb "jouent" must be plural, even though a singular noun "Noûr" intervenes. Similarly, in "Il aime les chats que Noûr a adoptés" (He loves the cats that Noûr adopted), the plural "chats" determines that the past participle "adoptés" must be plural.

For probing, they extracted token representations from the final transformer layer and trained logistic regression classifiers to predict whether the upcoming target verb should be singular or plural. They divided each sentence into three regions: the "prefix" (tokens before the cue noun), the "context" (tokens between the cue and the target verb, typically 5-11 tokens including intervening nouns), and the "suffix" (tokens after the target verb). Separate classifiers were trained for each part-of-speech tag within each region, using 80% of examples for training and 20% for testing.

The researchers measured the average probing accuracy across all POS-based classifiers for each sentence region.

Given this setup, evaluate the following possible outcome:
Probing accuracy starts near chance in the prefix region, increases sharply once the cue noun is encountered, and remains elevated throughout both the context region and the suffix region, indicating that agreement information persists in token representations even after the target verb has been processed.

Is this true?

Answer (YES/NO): NO